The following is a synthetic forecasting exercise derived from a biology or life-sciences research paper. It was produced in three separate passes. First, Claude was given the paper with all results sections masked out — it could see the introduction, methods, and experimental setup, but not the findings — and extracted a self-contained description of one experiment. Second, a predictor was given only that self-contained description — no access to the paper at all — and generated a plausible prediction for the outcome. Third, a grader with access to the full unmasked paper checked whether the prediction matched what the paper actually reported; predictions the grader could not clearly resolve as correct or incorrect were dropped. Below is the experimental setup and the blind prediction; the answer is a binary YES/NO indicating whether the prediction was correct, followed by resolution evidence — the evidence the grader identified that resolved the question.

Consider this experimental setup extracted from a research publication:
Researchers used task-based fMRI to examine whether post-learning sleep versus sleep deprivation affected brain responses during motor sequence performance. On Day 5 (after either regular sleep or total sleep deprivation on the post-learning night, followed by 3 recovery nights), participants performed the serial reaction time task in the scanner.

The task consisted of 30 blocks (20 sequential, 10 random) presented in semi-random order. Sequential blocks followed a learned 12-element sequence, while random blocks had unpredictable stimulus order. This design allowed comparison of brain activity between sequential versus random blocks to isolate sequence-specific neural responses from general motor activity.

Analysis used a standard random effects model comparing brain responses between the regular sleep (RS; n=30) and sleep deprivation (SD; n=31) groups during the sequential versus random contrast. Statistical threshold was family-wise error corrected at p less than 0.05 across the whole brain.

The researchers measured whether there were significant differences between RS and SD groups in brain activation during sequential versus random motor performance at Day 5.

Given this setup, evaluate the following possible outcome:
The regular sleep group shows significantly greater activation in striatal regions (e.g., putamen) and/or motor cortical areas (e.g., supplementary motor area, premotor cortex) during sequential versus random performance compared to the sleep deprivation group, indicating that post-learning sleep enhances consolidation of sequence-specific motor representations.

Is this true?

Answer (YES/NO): NO